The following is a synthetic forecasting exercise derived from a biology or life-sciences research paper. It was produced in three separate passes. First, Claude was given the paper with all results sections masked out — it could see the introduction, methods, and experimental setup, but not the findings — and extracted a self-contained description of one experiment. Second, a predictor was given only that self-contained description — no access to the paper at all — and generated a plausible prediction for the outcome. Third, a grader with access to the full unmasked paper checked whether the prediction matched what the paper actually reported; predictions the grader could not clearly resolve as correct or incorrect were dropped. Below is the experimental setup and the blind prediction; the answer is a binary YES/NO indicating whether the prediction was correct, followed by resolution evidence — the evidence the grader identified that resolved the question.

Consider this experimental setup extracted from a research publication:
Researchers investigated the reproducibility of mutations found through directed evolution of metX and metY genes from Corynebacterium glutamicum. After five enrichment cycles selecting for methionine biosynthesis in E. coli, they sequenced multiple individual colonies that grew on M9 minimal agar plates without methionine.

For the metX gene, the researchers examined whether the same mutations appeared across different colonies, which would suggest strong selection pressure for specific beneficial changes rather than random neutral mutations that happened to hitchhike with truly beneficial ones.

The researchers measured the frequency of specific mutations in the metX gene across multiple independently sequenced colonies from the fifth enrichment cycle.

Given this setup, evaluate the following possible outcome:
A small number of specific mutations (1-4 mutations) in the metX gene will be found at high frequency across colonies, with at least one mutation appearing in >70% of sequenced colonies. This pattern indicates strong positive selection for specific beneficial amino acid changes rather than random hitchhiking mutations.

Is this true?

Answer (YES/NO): YES